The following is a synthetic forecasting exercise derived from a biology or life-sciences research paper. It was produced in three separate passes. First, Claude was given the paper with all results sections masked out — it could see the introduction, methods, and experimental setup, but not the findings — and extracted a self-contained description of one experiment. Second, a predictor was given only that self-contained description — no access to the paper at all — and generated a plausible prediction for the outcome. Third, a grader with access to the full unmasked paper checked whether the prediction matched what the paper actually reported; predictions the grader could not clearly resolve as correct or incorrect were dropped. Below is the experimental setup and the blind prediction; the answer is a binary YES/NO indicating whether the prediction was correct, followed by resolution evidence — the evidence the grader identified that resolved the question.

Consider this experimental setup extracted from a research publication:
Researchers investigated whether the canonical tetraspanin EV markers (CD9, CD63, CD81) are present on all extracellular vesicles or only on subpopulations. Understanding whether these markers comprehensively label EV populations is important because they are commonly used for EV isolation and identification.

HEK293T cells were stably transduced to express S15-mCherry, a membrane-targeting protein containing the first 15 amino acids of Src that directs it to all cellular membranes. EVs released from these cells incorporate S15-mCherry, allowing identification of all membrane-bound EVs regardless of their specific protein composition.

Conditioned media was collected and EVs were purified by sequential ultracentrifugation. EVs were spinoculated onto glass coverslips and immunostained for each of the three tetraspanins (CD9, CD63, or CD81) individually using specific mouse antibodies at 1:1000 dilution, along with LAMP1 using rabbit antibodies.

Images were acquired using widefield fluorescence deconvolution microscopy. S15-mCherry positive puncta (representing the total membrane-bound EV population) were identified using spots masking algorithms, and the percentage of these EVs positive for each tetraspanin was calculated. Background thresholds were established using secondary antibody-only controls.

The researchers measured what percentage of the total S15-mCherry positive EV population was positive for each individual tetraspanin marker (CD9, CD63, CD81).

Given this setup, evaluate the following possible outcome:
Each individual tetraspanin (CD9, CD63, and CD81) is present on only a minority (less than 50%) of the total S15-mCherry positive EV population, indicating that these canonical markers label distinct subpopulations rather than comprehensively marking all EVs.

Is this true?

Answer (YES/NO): NO